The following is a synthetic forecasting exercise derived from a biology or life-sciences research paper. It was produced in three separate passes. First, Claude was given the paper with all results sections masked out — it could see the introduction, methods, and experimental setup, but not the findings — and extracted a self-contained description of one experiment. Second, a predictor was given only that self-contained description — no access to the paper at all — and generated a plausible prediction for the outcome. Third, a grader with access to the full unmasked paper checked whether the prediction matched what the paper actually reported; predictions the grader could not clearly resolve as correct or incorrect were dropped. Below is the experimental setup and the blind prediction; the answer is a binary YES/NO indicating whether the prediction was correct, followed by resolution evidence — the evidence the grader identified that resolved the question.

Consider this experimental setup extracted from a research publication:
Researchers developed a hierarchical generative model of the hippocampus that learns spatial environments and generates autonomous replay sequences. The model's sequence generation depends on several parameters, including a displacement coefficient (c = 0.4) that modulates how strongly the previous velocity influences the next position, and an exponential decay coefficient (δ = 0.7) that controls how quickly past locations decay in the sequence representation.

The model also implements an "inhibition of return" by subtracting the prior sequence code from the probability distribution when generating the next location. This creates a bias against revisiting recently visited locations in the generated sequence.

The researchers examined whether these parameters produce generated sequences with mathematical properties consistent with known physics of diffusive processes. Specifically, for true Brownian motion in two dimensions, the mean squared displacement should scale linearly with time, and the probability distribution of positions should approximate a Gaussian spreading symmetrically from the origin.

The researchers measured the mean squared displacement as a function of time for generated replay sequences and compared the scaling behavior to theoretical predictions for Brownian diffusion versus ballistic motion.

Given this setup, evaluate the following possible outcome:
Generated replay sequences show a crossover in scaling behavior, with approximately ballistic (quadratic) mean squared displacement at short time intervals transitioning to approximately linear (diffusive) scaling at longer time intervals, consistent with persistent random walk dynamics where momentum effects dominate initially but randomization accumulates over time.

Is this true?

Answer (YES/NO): NO